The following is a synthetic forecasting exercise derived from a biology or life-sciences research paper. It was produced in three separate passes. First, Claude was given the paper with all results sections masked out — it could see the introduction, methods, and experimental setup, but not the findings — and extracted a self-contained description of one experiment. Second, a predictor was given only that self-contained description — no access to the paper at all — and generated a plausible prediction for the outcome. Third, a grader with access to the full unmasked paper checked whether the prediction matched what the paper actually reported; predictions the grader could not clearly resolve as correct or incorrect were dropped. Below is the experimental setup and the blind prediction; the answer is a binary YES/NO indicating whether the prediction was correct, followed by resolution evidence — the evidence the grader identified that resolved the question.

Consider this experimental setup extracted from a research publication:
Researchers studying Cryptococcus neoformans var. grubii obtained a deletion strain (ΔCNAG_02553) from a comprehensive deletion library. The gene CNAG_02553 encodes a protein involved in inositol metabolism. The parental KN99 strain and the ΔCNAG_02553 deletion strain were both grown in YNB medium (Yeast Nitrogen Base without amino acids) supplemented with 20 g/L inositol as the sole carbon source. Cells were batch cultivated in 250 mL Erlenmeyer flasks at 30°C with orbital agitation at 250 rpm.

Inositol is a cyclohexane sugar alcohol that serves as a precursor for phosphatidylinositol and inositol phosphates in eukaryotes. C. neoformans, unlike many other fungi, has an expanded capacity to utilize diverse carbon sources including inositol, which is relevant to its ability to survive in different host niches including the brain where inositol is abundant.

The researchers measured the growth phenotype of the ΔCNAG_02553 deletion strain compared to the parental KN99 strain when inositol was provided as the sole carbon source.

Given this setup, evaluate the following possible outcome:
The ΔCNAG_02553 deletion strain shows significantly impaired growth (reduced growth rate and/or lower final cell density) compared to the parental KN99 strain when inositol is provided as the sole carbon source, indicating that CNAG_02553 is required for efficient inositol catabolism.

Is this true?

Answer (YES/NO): NO